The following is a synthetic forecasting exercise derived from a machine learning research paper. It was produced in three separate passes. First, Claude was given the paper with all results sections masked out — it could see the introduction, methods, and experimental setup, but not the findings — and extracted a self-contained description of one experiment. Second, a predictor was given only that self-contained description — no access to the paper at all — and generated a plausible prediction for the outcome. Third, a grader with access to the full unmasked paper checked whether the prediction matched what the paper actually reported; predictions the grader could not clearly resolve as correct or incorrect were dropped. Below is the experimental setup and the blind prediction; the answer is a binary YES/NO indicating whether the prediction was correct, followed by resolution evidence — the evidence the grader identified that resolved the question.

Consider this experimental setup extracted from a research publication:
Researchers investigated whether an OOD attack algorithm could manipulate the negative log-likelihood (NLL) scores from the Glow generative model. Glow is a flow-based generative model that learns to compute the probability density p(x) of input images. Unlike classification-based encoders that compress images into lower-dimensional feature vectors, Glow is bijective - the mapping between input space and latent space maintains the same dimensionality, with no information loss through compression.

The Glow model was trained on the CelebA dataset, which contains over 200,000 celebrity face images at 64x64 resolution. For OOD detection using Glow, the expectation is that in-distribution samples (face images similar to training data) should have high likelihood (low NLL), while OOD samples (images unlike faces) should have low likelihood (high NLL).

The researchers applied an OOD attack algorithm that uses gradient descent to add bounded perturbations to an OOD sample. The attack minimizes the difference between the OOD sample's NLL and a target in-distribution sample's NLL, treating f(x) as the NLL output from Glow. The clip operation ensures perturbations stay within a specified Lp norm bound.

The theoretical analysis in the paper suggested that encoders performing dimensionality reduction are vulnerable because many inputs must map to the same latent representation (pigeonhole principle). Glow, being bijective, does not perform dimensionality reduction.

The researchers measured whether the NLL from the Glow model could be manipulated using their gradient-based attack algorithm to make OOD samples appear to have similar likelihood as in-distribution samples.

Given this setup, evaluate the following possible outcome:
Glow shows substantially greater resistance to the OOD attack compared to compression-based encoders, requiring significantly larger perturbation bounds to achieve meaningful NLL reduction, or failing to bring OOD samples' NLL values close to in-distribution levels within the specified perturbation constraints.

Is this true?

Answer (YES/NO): NO